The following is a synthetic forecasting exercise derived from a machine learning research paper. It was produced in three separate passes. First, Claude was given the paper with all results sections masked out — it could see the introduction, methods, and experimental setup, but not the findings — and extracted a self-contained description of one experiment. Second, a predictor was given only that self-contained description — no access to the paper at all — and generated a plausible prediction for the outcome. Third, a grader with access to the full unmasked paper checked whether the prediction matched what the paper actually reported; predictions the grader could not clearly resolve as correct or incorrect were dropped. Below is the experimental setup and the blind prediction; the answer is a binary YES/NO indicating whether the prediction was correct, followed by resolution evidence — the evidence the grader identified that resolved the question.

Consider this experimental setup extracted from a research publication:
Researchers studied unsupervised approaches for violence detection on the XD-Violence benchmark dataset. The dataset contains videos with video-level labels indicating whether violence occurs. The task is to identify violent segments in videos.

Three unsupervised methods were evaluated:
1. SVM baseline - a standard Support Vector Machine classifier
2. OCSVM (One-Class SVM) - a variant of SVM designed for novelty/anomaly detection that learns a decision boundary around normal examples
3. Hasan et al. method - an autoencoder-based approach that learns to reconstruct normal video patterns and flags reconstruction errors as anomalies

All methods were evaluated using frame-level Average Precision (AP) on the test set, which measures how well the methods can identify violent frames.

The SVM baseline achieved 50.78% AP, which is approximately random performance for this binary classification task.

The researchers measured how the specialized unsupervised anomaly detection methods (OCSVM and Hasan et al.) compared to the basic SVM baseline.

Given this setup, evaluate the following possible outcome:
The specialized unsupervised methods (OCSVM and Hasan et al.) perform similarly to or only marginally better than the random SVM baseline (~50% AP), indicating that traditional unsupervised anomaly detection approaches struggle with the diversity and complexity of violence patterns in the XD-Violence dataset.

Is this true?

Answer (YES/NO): NO